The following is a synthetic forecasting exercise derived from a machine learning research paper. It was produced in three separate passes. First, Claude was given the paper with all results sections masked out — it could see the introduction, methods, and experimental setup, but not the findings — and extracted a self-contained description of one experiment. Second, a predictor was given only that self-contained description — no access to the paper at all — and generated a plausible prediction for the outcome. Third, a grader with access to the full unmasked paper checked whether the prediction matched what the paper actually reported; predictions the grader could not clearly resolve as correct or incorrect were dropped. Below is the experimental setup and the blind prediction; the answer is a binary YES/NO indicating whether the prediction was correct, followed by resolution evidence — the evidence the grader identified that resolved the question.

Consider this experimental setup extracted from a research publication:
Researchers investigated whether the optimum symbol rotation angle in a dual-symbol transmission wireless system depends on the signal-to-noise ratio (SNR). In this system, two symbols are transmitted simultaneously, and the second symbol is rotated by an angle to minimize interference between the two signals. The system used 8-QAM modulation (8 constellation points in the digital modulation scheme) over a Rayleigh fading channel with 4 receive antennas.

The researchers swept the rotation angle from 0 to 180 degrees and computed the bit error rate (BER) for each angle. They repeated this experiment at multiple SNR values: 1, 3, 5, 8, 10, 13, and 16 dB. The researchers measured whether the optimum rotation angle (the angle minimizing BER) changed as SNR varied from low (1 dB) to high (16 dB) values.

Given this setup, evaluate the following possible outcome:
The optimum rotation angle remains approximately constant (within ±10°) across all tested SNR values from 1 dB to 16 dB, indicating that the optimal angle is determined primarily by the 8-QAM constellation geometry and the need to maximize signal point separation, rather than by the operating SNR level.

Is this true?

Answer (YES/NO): YES